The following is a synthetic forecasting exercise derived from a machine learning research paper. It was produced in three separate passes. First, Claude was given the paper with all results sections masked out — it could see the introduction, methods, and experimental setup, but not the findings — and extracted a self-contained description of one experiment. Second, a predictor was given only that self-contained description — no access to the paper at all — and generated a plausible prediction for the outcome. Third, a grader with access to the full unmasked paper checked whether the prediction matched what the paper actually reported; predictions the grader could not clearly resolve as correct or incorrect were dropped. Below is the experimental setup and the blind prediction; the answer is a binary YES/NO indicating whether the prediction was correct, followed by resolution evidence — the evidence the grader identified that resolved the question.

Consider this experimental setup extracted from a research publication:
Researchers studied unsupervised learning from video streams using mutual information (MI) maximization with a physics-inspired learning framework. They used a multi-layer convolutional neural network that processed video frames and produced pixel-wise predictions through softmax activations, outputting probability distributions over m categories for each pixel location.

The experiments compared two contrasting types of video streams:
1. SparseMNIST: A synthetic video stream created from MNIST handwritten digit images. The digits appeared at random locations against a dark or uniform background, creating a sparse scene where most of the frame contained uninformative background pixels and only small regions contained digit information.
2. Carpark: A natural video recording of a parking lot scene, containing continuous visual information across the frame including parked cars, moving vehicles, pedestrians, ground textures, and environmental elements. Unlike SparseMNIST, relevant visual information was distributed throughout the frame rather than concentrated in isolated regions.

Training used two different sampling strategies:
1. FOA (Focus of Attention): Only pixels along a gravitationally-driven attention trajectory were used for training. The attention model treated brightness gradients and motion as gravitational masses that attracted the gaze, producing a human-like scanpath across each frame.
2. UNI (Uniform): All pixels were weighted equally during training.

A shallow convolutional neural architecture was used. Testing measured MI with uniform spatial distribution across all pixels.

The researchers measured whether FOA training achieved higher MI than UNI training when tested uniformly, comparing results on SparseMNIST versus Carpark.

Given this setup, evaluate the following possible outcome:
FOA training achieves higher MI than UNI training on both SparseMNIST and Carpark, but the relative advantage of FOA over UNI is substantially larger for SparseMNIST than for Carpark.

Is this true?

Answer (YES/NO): NO